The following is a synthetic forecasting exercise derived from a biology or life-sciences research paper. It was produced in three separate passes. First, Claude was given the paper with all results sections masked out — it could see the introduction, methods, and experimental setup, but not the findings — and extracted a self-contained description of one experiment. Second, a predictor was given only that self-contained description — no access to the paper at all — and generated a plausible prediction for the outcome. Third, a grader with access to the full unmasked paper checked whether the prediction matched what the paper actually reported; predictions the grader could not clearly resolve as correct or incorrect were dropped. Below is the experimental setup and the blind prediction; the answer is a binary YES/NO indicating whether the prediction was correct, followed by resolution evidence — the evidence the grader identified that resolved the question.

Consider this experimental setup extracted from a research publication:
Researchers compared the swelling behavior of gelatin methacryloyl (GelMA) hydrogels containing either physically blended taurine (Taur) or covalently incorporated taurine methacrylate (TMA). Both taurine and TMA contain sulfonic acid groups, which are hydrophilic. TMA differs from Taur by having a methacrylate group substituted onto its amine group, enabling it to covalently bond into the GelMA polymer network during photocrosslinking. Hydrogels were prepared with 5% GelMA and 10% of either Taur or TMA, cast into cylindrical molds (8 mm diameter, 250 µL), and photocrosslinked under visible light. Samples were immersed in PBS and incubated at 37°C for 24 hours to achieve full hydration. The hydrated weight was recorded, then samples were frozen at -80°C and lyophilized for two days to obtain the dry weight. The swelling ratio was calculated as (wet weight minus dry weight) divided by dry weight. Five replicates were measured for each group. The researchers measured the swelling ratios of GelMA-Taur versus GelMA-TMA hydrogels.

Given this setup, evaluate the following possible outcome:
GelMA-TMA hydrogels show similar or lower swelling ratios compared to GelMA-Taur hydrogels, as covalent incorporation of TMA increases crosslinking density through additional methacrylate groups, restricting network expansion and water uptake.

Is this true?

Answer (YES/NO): NO